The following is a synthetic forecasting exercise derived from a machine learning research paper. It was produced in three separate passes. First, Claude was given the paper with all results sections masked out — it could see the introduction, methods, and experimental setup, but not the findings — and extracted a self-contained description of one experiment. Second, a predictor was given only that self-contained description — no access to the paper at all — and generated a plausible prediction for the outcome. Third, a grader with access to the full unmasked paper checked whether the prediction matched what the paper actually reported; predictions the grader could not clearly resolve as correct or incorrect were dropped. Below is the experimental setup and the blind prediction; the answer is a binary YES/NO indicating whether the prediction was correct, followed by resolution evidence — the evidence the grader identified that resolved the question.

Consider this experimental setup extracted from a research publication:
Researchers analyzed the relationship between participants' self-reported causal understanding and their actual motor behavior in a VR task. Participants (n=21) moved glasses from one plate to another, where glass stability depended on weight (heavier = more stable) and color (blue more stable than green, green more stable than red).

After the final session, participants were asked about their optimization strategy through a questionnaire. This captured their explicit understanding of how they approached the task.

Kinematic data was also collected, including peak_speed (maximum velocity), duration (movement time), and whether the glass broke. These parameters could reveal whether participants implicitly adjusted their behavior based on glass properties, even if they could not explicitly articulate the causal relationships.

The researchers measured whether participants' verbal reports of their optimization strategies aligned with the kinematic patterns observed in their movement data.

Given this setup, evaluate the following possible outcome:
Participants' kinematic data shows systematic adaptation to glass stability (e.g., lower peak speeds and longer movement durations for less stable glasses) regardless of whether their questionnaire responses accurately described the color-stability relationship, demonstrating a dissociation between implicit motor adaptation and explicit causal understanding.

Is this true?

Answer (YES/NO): NO